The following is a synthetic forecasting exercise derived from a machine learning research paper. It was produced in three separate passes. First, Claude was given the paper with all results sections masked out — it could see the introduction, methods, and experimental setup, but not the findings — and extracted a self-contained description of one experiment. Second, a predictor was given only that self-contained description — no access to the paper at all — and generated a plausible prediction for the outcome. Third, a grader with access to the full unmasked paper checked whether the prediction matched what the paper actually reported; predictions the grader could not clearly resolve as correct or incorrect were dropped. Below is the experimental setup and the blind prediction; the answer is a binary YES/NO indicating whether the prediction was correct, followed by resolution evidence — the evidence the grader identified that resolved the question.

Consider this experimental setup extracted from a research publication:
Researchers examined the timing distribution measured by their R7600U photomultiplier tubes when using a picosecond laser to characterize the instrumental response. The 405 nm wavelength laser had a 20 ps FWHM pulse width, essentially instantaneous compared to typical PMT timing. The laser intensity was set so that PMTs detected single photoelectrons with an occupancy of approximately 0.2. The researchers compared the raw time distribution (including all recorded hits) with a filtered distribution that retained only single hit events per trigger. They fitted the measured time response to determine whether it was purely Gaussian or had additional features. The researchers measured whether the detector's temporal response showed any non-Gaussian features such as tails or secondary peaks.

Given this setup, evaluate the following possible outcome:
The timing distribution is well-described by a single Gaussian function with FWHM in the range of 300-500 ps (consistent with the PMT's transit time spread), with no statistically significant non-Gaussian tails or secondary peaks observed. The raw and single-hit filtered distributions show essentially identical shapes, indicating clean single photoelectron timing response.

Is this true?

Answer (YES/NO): NO